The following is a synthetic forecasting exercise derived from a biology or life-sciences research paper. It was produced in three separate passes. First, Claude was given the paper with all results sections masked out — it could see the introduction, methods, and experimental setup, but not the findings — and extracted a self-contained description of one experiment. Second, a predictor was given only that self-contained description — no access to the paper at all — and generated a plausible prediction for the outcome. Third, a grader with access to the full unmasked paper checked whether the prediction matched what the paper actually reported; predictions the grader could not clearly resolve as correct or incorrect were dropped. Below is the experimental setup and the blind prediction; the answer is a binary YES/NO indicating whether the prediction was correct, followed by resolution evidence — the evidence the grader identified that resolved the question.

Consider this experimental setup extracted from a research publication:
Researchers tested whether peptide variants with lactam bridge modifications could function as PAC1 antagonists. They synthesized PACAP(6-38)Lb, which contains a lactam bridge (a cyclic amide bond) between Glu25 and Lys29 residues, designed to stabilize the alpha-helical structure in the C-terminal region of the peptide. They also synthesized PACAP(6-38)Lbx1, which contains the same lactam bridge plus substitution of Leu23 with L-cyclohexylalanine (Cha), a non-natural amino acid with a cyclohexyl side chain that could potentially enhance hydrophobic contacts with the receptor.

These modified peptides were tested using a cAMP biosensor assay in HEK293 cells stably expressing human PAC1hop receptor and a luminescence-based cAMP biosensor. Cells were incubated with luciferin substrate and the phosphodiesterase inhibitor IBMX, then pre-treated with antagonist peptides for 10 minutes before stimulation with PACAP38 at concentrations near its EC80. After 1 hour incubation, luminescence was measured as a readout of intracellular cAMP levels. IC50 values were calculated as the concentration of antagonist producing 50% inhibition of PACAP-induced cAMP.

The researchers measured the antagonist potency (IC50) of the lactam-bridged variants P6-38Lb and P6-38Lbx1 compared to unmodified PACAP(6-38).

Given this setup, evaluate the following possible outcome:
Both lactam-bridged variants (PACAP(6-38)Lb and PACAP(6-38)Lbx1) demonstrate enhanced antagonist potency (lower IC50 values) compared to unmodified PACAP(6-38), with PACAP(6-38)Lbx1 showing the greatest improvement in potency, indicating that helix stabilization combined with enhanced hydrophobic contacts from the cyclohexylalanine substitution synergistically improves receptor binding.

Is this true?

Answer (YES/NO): NO